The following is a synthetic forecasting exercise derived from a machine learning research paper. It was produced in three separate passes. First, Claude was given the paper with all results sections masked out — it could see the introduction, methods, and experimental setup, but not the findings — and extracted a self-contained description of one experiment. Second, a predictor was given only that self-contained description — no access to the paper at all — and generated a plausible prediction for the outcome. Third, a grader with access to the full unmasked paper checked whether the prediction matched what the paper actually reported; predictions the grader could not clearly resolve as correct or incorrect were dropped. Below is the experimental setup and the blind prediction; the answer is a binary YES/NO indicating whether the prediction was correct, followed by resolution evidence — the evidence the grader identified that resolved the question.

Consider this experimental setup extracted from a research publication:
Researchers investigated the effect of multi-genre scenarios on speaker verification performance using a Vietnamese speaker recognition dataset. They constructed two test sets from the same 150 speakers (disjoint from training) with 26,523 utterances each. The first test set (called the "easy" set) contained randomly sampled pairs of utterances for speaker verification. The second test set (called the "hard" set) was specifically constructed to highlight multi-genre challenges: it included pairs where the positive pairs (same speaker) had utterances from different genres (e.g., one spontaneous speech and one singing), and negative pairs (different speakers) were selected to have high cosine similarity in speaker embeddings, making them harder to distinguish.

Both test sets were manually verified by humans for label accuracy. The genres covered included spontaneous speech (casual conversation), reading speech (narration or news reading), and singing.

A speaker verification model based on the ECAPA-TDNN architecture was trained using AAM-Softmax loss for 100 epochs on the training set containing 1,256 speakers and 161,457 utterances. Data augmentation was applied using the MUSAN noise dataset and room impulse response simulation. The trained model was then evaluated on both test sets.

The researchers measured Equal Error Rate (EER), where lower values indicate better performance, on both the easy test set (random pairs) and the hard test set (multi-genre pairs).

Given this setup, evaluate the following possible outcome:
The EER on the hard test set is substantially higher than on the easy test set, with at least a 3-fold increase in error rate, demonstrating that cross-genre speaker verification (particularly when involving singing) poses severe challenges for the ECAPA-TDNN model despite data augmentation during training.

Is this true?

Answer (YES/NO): NO